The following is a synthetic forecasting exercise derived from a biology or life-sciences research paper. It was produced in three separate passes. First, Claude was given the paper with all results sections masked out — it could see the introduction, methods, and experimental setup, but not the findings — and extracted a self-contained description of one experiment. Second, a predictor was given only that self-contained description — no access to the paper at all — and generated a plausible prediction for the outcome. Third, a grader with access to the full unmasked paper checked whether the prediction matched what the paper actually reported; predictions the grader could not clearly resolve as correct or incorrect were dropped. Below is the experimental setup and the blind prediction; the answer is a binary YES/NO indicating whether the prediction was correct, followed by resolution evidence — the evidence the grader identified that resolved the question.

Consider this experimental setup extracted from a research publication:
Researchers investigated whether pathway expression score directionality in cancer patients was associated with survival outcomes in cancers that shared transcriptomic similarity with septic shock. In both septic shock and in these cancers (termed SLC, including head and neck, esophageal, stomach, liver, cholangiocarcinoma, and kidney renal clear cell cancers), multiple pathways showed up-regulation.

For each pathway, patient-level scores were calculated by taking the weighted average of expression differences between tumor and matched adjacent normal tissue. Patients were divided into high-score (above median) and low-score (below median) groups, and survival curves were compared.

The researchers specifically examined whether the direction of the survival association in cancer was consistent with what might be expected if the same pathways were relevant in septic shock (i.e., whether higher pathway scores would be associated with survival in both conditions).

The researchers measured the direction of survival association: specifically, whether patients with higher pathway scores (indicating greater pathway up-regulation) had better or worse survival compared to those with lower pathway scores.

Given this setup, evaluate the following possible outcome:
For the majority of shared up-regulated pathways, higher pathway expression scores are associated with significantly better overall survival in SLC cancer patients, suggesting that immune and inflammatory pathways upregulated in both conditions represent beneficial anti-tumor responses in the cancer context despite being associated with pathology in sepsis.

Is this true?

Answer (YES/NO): NO